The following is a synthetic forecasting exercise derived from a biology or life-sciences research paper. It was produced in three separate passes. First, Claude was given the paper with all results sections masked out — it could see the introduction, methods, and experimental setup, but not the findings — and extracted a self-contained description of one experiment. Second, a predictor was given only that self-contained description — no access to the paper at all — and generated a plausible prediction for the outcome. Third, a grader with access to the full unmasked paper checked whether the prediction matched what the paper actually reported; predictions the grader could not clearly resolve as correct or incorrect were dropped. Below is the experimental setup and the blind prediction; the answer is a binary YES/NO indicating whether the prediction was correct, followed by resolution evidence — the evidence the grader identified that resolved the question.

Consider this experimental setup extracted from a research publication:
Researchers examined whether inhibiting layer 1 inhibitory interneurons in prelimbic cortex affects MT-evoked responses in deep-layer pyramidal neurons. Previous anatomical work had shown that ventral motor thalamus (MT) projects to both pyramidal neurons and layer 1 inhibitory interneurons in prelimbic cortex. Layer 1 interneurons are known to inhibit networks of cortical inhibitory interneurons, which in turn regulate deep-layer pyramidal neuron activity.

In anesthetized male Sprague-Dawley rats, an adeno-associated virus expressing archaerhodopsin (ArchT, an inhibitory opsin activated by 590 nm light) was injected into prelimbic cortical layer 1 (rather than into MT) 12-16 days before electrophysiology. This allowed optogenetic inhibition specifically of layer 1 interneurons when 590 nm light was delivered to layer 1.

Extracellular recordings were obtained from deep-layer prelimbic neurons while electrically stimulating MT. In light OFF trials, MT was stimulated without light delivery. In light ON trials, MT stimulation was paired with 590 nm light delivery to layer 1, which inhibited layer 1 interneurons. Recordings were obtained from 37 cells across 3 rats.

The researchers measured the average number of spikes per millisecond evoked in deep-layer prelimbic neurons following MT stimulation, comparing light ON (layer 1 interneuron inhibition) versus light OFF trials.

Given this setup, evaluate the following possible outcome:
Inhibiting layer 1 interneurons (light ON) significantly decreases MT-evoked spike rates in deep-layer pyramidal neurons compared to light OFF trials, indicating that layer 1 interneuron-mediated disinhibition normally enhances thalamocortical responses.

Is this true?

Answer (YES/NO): YES